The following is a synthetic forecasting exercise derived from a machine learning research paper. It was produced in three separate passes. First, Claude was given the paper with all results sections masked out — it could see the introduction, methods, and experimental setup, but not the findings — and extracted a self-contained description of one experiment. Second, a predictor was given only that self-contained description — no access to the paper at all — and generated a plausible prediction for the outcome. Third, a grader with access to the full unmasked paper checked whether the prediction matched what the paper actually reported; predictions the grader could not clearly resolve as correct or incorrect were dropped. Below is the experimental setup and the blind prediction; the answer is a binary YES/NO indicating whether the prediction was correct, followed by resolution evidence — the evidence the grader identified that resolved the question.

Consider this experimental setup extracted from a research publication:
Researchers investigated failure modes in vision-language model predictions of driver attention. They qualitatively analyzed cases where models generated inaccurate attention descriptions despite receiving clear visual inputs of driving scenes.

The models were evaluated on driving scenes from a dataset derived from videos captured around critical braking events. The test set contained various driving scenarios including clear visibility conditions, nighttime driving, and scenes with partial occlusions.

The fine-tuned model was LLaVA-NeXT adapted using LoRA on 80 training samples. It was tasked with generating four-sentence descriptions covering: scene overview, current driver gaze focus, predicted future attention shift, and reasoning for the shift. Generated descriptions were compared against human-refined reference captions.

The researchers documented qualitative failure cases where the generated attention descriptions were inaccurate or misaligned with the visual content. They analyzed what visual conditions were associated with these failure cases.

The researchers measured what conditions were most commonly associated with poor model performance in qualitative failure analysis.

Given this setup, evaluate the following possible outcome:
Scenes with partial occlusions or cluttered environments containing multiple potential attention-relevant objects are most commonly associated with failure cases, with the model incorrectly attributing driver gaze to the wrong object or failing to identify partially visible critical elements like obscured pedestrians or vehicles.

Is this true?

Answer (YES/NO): YES